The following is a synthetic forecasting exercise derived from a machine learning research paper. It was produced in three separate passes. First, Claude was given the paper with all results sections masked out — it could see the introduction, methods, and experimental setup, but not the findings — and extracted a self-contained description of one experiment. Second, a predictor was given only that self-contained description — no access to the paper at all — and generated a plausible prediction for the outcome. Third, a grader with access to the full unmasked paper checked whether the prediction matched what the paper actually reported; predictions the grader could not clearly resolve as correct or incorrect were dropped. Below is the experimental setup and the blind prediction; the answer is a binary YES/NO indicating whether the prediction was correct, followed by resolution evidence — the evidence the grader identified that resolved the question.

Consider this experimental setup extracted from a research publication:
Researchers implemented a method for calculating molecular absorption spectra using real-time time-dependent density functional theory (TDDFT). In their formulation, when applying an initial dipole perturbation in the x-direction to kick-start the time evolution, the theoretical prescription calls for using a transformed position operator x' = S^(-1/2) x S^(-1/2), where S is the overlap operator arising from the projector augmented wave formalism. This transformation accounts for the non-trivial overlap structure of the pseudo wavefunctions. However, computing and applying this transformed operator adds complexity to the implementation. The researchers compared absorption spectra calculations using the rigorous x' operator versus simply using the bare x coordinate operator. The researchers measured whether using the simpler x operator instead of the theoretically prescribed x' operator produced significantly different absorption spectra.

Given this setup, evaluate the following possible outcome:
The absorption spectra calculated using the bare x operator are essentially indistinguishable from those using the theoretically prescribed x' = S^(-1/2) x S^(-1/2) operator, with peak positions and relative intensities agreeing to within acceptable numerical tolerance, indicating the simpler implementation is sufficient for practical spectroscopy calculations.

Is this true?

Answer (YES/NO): YES